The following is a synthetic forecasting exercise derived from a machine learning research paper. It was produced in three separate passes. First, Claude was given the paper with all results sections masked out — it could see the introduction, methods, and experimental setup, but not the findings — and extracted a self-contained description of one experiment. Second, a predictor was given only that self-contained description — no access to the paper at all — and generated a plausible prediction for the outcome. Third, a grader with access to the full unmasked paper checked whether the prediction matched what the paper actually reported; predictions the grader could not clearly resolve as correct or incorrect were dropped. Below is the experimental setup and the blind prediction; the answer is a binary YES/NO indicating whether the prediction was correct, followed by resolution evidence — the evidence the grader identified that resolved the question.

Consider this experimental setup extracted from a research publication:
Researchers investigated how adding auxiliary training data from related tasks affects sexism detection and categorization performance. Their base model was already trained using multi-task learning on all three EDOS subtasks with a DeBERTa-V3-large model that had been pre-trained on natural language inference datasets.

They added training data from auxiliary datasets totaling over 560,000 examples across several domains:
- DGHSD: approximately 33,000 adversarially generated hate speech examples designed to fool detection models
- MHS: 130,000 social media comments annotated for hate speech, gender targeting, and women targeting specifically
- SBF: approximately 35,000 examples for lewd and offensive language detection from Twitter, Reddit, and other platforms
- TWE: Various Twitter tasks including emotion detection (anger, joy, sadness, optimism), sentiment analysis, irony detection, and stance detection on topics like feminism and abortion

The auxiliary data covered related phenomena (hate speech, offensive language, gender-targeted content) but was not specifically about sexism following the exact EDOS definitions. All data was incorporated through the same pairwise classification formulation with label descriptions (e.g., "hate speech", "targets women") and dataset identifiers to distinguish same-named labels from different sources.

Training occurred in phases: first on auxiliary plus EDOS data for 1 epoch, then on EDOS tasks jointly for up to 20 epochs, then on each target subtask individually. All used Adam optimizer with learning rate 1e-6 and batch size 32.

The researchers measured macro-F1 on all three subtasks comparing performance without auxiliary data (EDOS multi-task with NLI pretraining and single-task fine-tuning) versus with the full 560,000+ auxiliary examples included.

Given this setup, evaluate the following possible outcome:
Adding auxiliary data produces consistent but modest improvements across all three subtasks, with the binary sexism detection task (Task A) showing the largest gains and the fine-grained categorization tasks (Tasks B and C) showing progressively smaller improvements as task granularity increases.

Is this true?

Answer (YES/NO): NO